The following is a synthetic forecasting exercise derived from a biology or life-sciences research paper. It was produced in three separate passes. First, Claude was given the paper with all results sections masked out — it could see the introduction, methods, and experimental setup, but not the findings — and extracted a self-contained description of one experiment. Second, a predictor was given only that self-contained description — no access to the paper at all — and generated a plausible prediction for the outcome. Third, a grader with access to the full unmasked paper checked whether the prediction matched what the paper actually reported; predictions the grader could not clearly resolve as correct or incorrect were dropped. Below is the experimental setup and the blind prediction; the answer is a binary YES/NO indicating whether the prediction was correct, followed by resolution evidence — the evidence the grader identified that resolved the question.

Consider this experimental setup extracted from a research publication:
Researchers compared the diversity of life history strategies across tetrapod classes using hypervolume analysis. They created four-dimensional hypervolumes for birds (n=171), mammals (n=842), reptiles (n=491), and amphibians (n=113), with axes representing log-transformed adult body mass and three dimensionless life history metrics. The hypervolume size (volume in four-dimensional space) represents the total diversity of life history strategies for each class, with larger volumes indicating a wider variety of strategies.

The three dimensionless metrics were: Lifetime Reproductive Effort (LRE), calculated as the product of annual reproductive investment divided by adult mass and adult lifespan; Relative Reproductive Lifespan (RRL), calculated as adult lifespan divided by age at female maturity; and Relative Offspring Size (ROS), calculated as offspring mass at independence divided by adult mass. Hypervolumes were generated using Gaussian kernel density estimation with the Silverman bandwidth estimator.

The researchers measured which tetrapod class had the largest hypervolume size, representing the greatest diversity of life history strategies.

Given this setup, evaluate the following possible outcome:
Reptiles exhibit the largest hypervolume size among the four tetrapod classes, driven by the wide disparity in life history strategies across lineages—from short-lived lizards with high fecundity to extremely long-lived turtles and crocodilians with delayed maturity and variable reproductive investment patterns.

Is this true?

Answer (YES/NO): NO